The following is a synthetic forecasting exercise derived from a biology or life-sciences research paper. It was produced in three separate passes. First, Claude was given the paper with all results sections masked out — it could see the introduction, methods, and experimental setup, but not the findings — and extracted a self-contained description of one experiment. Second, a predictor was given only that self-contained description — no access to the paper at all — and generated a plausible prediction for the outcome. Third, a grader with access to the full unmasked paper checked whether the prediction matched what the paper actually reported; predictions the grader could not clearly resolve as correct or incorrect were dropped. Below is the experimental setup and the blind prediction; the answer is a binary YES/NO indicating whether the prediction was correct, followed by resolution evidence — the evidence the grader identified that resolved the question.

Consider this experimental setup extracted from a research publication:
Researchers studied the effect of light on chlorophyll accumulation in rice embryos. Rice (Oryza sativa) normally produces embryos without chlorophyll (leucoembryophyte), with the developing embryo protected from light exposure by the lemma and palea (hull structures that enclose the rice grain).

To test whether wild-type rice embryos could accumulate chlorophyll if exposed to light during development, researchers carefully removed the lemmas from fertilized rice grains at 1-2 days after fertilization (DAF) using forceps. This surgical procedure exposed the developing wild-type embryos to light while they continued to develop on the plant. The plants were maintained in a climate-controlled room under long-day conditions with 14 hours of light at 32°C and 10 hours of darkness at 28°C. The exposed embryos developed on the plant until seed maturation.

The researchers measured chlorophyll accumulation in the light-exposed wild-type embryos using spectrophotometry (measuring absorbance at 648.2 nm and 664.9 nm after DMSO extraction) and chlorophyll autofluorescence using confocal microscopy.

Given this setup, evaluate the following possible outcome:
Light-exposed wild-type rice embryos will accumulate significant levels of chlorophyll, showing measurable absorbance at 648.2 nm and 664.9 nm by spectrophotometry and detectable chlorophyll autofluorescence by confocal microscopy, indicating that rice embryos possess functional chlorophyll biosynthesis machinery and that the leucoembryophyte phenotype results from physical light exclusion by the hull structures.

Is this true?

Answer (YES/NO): NO